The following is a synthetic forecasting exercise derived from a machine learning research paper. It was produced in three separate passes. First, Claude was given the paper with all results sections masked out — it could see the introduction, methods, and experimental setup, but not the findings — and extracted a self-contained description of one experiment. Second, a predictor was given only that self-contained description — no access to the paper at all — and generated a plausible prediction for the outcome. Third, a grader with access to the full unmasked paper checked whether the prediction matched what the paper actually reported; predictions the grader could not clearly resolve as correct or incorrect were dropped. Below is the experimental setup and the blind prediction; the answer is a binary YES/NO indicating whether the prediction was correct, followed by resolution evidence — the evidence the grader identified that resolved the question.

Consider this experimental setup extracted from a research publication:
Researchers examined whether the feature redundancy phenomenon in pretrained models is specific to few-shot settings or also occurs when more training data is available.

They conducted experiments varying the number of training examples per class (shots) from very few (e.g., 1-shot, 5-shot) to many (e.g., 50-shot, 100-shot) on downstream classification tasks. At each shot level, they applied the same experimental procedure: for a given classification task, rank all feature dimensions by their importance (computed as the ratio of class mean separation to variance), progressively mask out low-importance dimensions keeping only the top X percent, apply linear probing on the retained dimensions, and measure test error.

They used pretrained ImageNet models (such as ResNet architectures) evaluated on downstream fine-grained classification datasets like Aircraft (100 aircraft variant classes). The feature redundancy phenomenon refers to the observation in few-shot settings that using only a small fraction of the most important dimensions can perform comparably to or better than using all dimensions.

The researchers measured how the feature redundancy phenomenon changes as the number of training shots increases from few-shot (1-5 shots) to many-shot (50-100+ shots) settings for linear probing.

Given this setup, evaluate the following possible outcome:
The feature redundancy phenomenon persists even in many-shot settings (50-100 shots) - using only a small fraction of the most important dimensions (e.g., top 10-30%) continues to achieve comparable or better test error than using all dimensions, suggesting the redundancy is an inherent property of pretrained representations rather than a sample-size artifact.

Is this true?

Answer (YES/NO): NO